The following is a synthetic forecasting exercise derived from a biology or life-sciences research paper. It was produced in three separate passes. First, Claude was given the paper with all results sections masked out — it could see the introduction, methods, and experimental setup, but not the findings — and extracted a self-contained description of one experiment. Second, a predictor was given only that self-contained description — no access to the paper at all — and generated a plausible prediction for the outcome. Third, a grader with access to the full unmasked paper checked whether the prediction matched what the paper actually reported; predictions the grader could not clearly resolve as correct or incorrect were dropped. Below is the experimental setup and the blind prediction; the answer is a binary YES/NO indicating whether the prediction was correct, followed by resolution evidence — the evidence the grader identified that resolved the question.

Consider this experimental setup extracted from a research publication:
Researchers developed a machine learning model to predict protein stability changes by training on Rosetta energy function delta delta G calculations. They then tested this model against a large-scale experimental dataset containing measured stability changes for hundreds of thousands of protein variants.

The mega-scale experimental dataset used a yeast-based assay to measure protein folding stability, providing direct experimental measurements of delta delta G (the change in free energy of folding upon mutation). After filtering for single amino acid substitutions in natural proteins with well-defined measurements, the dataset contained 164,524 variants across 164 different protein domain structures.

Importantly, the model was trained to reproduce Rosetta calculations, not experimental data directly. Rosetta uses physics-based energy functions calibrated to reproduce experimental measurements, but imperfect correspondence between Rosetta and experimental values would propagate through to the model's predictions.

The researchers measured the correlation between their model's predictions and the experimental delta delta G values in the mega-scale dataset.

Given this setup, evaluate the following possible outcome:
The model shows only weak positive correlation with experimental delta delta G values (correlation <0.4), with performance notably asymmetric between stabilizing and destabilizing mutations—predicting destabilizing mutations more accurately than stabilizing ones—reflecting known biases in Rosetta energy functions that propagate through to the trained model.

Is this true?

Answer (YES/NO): NO